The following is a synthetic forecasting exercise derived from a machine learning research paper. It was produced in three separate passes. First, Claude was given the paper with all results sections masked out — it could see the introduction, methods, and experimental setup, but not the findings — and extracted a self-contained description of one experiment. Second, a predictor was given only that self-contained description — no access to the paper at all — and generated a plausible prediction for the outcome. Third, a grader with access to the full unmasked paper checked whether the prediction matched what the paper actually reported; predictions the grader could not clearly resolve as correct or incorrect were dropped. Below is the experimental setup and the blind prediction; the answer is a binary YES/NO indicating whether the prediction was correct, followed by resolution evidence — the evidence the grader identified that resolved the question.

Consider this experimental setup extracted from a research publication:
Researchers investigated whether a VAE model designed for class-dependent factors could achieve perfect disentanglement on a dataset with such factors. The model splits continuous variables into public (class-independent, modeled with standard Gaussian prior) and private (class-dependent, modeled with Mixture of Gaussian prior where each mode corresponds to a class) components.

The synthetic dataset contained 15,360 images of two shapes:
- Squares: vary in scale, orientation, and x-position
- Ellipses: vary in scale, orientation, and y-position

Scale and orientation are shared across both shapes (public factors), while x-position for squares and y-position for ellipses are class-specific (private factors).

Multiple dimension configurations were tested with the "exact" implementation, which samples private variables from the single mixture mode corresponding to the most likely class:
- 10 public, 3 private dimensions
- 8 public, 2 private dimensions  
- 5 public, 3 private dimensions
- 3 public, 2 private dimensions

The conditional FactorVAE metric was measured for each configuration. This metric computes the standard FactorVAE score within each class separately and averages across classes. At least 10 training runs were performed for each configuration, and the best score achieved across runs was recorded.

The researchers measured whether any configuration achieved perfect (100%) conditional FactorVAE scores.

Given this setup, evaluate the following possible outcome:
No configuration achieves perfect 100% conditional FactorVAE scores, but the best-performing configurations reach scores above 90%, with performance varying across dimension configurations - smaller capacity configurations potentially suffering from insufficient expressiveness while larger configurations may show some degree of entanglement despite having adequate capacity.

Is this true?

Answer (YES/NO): NO